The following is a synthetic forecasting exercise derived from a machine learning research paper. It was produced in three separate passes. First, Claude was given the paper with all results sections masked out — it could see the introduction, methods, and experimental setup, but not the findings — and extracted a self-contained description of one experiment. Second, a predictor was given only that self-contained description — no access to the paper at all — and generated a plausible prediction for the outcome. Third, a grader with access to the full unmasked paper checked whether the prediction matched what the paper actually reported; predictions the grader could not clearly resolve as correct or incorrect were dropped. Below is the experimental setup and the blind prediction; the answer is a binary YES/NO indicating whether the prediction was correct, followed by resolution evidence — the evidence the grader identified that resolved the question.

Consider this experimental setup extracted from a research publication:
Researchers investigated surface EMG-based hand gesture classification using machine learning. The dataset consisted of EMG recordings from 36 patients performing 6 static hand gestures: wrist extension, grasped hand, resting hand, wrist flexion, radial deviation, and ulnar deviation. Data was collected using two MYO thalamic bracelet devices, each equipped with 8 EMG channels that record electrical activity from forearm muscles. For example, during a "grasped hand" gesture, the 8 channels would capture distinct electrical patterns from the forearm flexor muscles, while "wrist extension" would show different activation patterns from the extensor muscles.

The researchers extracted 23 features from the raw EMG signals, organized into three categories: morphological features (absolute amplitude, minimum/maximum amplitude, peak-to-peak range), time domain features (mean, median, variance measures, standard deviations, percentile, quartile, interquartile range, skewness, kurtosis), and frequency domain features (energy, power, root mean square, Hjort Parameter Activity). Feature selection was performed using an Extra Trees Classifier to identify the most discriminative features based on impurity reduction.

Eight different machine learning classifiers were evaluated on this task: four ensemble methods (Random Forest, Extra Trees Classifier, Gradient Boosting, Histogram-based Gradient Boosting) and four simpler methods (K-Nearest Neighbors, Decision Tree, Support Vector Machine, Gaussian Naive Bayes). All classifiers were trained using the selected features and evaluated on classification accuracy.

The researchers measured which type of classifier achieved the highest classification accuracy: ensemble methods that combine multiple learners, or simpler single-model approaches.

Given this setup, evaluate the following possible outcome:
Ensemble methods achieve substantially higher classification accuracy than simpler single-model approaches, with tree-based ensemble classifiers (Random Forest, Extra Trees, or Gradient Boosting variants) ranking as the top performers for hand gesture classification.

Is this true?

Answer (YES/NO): NO